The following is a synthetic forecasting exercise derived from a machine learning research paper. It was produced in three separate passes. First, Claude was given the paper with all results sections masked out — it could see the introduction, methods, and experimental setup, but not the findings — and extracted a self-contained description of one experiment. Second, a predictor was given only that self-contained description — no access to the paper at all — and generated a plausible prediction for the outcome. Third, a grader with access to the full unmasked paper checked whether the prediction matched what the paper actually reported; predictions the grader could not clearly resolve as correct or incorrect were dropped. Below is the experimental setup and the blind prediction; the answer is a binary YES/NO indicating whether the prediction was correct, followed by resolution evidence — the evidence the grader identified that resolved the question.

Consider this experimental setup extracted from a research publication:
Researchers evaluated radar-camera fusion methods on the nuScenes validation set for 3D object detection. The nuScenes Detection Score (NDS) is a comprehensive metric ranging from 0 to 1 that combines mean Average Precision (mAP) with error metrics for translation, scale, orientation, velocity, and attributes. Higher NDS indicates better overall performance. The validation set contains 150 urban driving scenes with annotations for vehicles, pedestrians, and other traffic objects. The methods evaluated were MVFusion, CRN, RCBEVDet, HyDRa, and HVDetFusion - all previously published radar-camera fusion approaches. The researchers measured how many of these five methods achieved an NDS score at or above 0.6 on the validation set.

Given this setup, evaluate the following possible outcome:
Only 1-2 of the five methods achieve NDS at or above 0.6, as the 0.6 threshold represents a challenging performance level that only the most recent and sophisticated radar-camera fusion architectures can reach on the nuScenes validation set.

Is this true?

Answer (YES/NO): YES